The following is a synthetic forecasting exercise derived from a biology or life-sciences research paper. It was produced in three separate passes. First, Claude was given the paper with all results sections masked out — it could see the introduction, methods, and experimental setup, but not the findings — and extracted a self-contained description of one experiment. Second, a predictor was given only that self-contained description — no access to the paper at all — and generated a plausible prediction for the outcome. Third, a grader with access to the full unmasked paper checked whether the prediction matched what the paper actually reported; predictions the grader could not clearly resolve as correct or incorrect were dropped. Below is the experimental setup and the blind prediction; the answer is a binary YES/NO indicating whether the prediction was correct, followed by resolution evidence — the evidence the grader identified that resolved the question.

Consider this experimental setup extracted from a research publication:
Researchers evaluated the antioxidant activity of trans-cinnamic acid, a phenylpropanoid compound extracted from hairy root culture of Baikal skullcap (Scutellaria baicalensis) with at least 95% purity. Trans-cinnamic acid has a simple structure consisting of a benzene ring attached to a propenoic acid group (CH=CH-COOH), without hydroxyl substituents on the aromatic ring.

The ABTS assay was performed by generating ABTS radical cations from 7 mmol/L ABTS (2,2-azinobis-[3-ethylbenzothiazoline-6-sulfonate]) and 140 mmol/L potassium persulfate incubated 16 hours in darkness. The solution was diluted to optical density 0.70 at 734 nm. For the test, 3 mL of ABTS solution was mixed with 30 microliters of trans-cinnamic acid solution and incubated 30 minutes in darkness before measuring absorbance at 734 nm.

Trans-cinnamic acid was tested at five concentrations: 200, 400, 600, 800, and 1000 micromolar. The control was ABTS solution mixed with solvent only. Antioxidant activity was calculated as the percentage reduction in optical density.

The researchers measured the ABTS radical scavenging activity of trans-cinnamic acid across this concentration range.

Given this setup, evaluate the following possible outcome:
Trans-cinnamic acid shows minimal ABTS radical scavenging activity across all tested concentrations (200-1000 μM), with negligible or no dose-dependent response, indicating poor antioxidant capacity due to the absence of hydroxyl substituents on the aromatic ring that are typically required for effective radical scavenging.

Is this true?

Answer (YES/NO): NO